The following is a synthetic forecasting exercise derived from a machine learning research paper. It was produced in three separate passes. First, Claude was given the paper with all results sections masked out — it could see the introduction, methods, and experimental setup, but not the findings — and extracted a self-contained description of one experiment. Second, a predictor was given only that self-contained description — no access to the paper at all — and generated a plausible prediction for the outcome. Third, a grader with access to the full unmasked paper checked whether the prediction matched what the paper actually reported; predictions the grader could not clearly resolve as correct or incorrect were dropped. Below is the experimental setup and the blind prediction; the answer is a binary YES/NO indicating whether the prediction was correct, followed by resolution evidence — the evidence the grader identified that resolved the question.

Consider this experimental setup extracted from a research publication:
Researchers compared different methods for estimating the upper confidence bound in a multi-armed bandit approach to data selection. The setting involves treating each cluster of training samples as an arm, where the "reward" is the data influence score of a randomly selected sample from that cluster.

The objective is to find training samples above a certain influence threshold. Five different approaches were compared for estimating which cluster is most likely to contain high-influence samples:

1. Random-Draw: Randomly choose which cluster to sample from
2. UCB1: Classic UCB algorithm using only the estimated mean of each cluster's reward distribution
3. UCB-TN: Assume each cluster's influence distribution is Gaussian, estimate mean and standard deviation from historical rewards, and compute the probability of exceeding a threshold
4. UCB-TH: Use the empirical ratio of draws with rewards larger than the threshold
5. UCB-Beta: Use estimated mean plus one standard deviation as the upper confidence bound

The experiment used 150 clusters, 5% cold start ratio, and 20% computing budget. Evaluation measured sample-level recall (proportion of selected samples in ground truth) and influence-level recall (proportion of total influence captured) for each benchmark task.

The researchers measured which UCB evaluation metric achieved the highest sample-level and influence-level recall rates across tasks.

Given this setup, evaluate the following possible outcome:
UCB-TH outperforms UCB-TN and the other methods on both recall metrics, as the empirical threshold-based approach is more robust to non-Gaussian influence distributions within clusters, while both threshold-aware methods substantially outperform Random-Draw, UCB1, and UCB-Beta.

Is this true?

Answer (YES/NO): NO